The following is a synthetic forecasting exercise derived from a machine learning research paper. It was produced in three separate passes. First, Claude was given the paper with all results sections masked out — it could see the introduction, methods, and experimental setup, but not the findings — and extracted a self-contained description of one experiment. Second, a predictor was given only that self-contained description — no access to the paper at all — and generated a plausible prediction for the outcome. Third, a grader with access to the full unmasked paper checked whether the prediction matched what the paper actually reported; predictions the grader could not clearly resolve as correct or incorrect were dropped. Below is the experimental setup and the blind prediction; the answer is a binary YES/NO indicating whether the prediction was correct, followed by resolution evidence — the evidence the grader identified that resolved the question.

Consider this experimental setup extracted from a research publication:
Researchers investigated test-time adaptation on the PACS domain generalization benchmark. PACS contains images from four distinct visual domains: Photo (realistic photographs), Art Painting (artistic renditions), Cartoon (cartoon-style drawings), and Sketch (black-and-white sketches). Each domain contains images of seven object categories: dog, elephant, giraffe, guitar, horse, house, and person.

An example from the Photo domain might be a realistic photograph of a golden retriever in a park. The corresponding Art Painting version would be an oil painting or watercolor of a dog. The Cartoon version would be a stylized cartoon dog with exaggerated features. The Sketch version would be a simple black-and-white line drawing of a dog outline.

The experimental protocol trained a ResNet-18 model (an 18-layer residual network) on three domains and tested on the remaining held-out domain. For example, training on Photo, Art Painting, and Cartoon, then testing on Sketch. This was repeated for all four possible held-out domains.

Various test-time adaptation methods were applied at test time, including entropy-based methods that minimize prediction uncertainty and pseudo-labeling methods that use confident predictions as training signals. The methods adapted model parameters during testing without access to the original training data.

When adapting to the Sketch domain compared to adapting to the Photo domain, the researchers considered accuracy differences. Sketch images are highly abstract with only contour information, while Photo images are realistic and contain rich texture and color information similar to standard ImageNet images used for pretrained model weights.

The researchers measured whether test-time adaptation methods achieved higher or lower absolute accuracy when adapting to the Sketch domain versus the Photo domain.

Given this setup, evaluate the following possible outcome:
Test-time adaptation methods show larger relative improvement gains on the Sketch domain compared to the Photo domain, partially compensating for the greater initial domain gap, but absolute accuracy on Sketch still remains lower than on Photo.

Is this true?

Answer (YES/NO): NO